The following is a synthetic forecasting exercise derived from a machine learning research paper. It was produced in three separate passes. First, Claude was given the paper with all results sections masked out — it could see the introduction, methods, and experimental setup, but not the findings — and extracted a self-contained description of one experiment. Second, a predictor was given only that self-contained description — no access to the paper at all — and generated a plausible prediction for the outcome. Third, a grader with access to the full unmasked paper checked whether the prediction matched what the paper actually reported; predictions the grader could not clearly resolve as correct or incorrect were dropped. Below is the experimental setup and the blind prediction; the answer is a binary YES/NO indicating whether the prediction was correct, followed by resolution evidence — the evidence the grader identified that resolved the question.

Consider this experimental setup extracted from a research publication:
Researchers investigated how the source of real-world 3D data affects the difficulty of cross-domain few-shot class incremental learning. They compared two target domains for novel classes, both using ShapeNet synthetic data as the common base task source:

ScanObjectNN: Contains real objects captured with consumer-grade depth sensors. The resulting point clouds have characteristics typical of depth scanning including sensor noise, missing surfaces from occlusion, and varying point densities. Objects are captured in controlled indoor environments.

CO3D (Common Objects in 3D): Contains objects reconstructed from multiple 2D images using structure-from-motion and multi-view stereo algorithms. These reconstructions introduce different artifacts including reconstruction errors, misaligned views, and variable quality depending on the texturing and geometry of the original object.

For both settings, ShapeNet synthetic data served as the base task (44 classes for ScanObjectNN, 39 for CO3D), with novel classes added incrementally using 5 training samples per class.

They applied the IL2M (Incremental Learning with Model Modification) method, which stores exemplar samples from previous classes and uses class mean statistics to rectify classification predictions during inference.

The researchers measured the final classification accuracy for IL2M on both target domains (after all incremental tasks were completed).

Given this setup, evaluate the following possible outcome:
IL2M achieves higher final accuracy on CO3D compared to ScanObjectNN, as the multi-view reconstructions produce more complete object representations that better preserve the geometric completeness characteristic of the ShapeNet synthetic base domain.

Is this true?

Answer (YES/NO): NO